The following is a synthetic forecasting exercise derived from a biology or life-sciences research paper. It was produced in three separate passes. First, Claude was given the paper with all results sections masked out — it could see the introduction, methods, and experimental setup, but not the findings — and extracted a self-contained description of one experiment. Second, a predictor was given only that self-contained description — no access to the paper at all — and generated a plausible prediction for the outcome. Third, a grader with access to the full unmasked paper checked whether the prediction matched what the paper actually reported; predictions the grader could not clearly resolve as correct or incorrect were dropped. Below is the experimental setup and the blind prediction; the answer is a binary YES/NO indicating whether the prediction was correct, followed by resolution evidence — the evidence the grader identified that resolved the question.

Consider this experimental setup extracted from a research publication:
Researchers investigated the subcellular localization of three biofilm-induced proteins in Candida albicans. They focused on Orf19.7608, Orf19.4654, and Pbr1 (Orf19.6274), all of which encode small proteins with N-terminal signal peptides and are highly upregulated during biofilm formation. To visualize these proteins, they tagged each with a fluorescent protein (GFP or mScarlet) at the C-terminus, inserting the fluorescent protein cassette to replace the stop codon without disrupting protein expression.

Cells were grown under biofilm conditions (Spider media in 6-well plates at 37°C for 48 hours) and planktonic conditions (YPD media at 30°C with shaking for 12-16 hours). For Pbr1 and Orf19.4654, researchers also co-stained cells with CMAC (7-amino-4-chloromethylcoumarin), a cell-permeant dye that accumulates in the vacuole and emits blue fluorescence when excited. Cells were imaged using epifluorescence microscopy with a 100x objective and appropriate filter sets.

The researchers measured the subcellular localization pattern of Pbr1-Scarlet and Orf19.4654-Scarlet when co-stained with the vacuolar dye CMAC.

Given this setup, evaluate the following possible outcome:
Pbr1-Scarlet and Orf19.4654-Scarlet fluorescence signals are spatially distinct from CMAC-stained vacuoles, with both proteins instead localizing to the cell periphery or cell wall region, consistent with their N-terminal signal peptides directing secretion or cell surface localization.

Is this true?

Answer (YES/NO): NO